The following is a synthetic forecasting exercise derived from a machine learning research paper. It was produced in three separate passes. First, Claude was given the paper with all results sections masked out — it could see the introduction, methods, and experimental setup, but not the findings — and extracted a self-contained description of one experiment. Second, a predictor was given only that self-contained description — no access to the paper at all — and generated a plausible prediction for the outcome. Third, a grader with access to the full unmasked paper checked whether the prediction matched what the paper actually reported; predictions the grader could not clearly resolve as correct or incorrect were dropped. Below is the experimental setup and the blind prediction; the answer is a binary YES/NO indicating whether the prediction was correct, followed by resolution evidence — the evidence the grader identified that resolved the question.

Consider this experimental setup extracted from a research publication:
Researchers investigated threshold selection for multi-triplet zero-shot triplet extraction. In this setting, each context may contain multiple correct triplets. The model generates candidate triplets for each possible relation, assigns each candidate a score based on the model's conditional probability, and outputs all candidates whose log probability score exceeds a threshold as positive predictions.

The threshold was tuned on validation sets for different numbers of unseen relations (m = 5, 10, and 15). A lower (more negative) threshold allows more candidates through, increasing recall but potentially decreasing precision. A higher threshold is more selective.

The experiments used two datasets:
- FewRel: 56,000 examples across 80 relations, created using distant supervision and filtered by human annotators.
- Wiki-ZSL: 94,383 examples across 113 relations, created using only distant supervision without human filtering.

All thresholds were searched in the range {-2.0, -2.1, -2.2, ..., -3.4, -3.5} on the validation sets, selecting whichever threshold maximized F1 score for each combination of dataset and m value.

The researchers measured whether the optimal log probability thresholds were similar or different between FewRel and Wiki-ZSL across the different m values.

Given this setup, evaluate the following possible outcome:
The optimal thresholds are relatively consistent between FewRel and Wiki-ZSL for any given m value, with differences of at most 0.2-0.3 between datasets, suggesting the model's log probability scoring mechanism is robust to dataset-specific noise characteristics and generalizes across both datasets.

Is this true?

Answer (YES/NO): YES